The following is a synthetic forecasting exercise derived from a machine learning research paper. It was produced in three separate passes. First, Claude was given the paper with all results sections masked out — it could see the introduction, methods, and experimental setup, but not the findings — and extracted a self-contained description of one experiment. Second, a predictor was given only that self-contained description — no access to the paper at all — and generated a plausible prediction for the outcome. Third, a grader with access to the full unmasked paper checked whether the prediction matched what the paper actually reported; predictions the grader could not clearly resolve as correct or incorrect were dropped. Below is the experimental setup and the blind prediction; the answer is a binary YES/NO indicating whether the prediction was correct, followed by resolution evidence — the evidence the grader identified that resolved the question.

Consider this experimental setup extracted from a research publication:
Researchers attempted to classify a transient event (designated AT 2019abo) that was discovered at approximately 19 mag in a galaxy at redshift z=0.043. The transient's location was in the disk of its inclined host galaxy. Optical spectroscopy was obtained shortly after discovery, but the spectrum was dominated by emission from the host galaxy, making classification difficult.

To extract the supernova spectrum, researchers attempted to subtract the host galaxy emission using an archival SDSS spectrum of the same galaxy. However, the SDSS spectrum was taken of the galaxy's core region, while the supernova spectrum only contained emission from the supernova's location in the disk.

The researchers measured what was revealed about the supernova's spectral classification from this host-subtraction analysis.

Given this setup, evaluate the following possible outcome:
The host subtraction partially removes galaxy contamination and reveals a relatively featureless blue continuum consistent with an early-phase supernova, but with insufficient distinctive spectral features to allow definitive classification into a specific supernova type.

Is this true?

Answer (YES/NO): YES